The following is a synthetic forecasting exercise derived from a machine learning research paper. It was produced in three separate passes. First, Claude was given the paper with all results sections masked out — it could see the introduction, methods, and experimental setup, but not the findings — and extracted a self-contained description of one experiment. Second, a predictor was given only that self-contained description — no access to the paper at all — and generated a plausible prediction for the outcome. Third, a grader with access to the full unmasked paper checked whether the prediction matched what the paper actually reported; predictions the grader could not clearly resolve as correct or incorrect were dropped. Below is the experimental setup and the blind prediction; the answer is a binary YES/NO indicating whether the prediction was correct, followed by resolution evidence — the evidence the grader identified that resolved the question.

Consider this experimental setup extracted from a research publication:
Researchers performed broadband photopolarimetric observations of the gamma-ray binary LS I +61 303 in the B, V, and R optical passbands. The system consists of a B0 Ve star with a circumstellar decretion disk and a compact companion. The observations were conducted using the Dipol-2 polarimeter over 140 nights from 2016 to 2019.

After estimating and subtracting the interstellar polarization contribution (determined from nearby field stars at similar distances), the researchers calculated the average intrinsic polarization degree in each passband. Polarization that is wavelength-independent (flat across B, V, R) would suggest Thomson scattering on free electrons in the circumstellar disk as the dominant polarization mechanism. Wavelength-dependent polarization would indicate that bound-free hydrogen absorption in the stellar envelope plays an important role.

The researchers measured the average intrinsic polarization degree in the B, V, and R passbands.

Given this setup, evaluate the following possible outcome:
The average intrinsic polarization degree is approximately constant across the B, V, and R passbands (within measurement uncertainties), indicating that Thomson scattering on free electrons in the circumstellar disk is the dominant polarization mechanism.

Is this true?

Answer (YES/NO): YES